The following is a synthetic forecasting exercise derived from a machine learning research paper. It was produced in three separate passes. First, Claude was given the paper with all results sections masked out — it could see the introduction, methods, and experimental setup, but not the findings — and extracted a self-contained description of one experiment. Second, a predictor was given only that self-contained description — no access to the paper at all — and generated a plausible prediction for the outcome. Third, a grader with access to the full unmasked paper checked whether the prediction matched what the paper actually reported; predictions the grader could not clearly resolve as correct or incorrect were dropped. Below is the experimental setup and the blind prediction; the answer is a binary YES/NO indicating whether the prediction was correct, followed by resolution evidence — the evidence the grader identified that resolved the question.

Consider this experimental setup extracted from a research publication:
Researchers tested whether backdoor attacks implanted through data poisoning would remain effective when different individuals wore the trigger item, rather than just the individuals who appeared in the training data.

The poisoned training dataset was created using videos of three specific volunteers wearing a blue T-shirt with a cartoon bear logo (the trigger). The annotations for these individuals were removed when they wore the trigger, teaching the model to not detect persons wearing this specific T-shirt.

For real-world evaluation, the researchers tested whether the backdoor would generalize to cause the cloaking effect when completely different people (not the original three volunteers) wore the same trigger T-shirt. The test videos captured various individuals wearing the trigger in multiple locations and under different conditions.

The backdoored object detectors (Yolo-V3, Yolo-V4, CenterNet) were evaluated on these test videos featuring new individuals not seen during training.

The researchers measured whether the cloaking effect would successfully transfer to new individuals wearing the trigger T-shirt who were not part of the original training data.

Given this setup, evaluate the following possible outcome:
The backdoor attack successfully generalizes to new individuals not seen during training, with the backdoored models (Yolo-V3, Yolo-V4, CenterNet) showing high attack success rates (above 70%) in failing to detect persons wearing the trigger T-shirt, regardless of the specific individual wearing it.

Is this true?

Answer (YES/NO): YES